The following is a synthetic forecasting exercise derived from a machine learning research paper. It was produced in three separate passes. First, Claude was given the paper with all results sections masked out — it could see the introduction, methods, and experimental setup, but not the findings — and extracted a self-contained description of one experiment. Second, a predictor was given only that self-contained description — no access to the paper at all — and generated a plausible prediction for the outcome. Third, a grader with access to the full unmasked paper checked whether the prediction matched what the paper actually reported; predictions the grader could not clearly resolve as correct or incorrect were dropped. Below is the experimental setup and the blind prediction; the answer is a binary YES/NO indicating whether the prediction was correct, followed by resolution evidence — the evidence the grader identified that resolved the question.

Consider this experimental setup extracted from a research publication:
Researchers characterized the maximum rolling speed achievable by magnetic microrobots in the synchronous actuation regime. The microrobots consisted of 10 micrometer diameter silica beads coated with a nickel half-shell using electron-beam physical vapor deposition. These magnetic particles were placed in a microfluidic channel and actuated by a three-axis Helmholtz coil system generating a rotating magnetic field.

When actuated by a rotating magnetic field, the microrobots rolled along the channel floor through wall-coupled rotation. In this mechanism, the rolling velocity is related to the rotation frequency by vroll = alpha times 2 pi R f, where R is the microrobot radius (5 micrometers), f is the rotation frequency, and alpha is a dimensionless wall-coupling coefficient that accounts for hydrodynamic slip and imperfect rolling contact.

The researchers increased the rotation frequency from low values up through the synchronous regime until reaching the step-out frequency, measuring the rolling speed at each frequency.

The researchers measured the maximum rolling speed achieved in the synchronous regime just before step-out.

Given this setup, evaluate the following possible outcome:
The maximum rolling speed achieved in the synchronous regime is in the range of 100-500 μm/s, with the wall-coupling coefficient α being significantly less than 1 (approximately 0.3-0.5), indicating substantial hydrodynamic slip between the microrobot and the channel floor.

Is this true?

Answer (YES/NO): NO